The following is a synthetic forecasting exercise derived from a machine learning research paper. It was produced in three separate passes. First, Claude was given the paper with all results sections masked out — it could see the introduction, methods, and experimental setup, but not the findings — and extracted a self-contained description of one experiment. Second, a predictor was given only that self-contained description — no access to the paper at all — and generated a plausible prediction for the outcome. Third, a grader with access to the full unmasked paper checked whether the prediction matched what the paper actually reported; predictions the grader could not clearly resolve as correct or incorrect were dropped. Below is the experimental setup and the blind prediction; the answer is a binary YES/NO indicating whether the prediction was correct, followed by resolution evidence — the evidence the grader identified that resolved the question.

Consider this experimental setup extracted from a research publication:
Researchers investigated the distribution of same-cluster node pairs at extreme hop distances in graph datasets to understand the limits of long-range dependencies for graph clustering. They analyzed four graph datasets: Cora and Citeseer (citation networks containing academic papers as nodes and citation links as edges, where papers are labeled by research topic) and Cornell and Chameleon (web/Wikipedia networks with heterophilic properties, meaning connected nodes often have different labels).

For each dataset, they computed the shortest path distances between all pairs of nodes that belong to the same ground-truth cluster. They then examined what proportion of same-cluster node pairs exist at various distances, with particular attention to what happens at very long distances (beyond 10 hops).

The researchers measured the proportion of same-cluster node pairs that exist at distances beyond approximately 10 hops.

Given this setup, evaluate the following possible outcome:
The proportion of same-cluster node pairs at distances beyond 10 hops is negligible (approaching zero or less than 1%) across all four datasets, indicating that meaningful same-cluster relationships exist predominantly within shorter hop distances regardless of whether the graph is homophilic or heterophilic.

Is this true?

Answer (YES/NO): YES